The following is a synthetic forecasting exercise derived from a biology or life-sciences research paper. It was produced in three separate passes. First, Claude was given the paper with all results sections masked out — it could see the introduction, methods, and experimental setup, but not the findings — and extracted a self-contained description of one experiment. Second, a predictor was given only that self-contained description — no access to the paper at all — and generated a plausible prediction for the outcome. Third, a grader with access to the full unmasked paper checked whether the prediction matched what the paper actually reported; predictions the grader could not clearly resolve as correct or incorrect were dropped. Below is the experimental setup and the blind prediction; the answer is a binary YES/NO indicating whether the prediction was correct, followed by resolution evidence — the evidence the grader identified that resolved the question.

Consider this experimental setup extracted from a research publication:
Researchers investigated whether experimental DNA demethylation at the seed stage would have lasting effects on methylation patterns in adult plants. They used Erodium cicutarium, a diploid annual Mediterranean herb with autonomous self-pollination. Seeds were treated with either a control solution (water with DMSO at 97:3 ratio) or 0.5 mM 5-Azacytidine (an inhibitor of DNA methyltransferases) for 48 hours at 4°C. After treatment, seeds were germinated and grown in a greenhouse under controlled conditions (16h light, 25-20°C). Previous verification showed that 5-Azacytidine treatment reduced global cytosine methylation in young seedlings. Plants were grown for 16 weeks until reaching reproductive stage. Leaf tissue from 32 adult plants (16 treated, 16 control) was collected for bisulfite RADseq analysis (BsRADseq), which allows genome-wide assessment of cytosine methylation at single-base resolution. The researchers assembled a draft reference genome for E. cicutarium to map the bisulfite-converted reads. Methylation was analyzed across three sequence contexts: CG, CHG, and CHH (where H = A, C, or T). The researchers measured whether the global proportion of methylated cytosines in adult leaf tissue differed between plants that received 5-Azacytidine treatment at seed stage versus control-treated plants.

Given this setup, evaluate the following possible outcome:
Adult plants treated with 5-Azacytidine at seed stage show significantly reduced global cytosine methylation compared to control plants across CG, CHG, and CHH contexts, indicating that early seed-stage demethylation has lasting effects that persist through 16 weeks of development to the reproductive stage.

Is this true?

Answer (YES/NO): NO